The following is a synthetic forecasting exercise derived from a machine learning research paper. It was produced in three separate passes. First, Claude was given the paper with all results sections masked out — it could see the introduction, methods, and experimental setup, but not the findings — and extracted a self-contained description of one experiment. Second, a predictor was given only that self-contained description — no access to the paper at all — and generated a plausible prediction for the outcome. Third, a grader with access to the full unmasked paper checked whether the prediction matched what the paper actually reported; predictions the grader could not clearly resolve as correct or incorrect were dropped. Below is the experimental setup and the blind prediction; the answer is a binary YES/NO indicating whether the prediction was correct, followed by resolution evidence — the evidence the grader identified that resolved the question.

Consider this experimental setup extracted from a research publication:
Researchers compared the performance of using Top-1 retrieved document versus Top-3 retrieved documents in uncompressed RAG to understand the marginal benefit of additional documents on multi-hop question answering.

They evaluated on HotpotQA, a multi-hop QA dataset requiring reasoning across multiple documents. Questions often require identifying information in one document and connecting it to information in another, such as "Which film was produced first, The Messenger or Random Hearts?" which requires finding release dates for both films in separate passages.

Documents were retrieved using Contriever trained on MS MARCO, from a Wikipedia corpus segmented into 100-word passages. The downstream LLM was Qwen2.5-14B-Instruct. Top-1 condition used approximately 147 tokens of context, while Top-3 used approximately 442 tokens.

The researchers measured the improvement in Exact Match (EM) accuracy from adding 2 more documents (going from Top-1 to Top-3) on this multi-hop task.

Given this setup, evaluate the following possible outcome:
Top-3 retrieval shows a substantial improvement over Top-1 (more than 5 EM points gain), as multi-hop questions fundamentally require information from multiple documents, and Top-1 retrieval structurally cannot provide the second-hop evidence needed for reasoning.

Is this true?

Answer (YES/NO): NO